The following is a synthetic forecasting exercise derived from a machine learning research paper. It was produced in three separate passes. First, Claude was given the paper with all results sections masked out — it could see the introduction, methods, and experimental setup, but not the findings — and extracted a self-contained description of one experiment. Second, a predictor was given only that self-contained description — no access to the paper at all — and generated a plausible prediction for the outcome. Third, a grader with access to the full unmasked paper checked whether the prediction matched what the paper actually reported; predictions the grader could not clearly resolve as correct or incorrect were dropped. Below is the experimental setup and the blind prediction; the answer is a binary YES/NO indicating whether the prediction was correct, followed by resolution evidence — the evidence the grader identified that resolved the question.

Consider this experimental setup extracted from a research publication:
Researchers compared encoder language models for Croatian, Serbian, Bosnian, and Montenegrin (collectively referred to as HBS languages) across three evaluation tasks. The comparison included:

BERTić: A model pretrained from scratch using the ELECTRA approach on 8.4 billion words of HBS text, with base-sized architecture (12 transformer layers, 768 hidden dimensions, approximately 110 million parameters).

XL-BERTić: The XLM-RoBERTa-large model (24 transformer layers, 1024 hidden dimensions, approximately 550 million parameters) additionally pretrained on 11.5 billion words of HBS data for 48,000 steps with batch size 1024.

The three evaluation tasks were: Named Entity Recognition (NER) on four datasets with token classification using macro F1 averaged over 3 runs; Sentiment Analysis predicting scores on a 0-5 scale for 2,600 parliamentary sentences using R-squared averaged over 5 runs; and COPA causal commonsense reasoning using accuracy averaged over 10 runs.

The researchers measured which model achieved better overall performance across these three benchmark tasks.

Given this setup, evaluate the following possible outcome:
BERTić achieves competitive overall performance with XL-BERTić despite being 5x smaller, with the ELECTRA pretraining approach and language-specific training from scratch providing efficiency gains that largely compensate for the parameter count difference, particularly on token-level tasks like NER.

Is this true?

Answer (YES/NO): NO